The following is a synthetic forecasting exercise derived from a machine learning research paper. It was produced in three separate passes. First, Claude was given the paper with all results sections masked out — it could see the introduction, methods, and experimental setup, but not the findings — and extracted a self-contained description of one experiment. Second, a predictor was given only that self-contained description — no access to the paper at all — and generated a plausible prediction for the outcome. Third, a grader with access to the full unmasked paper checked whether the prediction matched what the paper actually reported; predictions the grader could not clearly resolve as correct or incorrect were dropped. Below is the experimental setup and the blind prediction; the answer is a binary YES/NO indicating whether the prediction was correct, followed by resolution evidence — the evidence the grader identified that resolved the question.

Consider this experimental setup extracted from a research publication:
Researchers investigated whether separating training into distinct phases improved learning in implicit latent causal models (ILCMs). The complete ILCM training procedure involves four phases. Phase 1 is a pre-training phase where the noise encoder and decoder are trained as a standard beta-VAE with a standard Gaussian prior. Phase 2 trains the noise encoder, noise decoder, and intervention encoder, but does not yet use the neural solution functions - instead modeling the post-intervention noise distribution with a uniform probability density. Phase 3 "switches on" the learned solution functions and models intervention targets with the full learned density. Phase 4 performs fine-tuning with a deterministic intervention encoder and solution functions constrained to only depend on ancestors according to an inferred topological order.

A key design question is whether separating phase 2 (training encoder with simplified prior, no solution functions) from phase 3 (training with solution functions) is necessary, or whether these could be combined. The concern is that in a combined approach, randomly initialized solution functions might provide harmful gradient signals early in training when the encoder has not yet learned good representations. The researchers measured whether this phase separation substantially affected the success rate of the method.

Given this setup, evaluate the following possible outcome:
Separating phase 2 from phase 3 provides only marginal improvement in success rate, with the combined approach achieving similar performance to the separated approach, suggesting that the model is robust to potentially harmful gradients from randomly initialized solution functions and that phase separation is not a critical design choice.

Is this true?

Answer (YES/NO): NO